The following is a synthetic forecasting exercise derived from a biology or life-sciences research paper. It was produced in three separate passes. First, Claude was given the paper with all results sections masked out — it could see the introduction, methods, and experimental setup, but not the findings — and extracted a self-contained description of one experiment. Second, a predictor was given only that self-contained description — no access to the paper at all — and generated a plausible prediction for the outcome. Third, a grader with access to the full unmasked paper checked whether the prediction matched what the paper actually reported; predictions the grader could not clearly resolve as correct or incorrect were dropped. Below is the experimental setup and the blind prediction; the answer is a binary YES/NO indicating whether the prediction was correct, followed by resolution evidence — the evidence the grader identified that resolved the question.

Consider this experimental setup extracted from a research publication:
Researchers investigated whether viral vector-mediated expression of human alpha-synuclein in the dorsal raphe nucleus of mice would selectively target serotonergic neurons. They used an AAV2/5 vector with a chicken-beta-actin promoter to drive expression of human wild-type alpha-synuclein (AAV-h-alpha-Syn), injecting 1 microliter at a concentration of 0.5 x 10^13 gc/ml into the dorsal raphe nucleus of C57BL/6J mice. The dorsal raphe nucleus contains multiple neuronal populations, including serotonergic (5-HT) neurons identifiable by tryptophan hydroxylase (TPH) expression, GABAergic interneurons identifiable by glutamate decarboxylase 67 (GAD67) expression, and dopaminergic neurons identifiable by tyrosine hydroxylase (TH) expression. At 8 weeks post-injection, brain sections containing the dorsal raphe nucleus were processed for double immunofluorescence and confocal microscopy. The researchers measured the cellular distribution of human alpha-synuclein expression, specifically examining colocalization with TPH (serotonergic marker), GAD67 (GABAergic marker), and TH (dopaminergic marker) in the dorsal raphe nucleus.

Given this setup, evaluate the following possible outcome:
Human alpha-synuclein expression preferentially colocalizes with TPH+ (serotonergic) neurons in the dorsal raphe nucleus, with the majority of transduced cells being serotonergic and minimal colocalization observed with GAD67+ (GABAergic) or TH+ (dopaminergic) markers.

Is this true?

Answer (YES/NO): NO